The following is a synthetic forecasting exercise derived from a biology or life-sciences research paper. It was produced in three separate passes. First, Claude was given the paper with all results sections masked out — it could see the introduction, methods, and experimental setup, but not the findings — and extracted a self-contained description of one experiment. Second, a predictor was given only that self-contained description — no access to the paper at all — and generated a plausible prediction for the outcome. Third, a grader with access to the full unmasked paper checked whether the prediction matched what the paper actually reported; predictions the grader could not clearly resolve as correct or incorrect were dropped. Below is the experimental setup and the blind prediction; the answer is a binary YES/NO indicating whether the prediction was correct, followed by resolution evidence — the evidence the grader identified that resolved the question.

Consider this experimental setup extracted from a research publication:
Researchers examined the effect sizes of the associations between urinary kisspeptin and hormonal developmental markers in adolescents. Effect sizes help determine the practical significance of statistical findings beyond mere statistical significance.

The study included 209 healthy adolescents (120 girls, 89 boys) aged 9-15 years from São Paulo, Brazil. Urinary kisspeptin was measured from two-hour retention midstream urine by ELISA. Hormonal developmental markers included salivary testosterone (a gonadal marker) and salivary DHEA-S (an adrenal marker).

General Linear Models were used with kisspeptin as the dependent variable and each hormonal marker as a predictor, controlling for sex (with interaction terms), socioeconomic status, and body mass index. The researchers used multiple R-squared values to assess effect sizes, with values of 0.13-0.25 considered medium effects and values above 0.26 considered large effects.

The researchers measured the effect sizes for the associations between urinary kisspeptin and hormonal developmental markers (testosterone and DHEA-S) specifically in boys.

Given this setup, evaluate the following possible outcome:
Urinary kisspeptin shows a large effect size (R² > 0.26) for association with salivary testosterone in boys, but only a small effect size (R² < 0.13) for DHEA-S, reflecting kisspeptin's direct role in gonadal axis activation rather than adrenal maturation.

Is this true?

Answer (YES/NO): NO